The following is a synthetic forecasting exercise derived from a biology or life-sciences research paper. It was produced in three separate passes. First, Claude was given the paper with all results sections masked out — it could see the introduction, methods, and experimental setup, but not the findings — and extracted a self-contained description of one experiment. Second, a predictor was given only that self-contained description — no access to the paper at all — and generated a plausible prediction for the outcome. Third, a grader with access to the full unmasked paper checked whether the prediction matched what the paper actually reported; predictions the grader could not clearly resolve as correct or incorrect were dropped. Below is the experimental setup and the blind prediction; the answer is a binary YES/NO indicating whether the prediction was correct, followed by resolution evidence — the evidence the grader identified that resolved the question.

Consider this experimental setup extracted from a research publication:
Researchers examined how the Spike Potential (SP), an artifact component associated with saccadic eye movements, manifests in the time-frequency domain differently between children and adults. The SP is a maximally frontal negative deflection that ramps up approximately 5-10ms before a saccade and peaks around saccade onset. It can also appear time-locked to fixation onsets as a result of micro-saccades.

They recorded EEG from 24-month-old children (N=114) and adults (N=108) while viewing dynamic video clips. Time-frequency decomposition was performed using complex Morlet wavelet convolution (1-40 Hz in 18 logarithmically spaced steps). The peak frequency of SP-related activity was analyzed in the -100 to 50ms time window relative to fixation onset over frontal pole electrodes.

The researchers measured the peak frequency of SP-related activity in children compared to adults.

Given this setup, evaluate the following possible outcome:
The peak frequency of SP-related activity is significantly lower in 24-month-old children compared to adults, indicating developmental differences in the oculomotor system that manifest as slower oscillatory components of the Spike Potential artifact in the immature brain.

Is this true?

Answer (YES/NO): YES